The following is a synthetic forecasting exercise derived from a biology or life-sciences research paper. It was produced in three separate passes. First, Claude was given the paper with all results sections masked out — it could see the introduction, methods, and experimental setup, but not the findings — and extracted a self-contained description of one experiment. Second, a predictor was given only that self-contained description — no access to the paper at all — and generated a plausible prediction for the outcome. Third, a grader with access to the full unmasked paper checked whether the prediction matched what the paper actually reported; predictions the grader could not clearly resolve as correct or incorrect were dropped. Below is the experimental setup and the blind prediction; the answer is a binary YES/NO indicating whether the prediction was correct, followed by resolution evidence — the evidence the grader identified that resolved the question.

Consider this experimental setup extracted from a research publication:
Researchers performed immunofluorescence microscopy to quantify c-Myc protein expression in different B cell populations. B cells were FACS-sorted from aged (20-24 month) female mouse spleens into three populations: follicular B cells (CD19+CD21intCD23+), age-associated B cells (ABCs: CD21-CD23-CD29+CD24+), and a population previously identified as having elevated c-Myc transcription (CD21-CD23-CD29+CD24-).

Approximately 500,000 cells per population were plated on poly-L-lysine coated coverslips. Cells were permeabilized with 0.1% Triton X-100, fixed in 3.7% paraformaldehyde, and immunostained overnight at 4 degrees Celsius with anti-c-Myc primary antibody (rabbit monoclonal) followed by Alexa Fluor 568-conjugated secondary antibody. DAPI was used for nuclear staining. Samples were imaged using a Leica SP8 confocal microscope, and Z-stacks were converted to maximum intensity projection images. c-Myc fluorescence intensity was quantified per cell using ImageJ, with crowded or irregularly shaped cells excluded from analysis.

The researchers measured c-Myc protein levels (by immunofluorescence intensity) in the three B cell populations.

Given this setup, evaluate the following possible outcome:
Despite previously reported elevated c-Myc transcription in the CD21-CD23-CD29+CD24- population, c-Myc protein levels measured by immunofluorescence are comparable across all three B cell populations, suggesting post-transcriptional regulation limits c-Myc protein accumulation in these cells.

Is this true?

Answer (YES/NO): NO